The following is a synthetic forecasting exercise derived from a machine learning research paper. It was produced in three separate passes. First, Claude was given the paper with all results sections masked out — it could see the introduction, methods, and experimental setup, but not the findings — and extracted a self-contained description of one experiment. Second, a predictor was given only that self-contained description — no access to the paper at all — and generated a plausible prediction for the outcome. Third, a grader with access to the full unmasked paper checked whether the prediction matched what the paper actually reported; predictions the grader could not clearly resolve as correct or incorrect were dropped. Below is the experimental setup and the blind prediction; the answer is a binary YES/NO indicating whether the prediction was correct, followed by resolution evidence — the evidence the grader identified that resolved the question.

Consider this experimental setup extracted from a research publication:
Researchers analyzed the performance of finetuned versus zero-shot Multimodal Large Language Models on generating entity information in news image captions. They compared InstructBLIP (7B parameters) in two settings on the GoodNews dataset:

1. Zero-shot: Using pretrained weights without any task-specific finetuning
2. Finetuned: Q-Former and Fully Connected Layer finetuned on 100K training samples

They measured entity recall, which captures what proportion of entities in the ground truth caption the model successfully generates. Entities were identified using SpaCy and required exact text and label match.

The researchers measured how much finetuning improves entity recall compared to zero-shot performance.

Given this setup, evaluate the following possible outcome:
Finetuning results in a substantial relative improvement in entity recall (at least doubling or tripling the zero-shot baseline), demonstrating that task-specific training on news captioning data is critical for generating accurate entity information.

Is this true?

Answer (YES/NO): YES